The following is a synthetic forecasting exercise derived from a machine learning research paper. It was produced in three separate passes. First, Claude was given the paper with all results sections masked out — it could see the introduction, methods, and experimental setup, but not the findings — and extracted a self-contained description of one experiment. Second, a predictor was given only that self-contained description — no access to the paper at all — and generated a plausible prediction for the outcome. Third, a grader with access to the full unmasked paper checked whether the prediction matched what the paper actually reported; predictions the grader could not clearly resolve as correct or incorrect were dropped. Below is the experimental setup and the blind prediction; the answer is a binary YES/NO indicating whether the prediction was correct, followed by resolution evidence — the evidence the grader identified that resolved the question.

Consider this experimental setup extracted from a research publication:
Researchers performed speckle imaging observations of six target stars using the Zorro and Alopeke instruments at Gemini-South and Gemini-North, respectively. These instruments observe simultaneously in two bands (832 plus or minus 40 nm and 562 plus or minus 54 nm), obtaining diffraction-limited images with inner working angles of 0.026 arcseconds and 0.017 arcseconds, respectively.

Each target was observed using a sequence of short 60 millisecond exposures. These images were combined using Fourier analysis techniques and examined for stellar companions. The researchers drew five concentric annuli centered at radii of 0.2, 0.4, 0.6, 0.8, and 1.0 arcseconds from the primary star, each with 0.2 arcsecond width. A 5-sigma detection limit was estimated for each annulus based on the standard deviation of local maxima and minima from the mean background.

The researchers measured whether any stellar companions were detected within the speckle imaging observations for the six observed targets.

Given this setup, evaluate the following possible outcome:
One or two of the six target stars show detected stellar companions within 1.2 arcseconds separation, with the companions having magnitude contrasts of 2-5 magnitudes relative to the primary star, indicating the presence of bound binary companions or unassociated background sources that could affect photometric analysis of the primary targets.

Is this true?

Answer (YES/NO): NO